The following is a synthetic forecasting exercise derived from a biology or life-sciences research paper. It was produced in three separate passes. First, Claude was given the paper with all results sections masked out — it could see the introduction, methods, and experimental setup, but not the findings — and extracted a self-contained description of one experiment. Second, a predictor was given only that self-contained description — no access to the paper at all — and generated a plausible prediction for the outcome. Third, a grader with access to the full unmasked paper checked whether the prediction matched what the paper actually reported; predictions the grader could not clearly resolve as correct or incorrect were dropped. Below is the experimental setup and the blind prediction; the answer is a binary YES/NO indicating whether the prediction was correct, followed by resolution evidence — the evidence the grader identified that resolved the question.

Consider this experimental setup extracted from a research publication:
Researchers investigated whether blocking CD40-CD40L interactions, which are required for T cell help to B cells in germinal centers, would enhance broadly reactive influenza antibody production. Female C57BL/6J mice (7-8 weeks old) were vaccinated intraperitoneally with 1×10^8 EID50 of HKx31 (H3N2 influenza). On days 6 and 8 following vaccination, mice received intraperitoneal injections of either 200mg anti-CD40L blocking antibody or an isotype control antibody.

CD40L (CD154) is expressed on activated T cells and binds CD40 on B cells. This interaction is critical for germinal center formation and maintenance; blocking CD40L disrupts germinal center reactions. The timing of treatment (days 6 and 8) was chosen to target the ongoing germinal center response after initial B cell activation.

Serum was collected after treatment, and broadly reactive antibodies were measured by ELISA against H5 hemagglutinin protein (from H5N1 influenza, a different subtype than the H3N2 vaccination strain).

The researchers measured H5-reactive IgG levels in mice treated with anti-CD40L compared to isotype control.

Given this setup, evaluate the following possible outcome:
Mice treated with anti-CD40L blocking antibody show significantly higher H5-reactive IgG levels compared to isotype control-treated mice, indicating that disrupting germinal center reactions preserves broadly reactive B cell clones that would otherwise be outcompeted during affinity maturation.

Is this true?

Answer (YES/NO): NO